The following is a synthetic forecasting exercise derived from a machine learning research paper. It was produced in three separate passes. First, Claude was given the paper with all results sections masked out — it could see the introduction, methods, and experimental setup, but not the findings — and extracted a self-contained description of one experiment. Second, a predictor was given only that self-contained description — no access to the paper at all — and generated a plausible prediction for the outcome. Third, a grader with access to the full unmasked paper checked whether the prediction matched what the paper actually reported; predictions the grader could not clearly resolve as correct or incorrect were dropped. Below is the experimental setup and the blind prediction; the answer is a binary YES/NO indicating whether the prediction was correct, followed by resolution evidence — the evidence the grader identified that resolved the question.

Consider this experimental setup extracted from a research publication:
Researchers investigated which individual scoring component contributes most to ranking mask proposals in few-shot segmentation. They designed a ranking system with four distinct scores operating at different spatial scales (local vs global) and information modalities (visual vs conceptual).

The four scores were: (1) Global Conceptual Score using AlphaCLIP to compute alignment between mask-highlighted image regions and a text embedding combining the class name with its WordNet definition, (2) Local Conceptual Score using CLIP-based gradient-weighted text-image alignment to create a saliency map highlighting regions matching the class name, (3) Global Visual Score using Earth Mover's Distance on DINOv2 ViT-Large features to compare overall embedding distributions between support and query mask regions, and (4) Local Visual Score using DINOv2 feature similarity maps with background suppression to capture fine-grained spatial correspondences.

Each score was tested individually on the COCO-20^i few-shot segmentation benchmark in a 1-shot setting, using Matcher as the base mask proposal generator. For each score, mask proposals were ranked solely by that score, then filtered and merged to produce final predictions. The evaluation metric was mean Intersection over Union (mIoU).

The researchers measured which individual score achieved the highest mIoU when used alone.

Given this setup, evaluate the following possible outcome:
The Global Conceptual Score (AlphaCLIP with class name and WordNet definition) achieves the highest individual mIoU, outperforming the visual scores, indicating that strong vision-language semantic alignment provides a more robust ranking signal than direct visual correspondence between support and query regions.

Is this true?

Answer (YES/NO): NO